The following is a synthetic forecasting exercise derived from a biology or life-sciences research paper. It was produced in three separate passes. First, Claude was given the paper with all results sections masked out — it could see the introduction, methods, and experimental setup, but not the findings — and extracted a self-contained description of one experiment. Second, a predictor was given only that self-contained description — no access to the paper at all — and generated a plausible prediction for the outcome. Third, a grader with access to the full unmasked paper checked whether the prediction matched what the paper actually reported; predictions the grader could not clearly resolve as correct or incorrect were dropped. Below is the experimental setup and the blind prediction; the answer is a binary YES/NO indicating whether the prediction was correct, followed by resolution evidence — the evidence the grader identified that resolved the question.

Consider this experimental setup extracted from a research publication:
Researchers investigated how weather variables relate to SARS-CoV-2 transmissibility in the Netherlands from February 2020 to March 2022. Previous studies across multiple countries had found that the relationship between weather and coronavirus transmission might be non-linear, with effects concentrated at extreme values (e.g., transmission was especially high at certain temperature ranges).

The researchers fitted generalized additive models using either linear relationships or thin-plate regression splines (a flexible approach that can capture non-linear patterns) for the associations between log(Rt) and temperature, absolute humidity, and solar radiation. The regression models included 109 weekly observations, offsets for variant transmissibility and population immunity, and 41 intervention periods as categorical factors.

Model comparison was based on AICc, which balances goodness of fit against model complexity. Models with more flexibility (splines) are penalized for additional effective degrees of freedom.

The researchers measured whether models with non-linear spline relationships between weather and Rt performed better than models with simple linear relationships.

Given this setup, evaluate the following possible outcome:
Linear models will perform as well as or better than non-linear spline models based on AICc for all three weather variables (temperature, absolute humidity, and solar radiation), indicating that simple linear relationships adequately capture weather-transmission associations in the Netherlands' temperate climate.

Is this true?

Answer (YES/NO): YES